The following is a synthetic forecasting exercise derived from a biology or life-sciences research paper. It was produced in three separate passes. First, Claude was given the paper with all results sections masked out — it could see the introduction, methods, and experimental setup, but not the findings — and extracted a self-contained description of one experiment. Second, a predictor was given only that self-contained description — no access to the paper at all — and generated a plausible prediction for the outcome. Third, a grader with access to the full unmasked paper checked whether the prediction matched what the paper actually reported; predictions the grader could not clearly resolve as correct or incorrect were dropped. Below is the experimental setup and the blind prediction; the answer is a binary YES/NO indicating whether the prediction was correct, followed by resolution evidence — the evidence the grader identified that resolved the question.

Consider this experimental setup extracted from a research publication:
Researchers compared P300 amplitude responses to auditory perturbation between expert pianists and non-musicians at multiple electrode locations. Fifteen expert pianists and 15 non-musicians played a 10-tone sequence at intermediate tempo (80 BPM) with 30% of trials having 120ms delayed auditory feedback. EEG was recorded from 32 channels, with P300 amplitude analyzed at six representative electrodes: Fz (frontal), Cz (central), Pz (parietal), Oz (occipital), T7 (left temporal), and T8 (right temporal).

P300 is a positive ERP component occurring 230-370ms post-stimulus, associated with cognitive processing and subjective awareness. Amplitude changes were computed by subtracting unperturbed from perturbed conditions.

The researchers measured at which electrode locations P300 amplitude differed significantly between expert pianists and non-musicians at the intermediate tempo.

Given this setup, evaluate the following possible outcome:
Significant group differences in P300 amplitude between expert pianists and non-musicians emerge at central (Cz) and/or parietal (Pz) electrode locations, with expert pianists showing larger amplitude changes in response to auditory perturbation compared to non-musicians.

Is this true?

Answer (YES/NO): YES